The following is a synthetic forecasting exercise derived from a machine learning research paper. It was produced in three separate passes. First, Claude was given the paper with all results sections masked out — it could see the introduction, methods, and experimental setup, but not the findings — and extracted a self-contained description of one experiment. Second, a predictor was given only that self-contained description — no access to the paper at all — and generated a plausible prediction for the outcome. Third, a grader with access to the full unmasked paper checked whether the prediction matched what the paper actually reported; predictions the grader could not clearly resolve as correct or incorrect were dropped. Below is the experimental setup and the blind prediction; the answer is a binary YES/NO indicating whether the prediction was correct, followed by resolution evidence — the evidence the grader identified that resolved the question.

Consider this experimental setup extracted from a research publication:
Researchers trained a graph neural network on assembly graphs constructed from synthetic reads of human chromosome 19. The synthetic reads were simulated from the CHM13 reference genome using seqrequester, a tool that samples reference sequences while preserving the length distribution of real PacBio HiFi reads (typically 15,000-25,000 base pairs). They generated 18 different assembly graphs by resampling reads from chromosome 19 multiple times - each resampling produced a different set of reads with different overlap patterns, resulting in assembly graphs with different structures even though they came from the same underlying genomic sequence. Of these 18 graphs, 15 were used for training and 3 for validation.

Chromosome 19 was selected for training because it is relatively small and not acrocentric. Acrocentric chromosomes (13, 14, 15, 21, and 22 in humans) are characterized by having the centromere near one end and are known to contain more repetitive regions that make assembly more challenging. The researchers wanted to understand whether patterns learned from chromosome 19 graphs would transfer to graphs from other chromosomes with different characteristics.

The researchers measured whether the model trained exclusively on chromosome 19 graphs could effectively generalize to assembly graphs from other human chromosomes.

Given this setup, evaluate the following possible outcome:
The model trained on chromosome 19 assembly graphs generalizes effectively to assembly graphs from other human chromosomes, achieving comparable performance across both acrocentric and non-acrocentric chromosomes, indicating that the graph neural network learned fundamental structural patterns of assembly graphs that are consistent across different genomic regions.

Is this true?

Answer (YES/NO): YES